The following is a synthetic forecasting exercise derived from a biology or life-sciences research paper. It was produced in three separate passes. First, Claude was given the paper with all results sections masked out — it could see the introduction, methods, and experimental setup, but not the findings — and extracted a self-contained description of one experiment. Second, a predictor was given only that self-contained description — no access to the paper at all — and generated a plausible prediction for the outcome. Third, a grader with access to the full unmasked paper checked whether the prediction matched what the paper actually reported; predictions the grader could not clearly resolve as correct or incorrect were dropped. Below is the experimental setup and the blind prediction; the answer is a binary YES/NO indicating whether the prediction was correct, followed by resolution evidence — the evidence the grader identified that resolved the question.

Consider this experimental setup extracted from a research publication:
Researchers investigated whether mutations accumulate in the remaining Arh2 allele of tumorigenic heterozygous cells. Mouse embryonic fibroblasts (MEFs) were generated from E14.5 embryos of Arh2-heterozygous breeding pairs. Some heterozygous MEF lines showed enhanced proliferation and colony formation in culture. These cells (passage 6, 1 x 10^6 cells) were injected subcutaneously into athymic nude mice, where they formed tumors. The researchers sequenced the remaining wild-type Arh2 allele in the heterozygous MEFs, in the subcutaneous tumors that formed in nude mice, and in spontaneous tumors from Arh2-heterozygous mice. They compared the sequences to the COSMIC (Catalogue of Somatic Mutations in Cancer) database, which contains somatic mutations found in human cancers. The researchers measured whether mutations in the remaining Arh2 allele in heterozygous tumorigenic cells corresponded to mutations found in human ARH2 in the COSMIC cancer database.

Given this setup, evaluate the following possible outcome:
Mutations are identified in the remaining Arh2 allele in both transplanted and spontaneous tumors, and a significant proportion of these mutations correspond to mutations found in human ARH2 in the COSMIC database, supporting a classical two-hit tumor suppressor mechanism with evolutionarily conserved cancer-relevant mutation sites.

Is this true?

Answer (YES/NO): YES